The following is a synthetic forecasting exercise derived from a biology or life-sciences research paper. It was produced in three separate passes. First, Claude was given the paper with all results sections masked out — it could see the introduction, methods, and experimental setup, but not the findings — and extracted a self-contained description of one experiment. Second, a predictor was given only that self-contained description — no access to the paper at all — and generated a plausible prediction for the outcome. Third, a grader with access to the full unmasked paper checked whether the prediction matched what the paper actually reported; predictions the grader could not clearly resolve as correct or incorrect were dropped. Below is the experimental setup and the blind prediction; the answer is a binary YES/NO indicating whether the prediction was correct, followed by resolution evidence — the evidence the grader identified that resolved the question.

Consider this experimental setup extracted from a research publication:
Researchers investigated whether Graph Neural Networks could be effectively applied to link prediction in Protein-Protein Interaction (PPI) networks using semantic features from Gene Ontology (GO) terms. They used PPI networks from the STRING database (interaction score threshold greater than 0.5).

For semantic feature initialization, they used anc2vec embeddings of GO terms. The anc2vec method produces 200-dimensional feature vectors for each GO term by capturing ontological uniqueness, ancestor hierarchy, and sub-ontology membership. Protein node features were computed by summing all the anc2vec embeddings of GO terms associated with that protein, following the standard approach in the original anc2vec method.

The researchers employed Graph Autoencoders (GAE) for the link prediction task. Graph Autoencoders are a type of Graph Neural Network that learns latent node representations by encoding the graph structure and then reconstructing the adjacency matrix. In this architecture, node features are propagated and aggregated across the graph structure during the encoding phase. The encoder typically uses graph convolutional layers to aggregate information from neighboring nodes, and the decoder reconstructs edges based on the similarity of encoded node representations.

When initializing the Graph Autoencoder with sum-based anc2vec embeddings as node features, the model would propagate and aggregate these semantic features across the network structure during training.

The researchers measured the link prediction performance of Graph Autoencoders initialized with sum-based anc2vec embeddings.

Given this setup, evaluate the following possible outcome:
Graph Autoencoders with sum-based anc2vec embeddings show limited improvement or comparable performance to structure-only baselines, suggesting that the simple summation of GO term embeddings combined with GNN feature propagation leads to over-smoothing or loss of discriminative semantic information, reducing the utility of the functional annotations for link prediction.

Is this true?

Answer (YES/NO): YES